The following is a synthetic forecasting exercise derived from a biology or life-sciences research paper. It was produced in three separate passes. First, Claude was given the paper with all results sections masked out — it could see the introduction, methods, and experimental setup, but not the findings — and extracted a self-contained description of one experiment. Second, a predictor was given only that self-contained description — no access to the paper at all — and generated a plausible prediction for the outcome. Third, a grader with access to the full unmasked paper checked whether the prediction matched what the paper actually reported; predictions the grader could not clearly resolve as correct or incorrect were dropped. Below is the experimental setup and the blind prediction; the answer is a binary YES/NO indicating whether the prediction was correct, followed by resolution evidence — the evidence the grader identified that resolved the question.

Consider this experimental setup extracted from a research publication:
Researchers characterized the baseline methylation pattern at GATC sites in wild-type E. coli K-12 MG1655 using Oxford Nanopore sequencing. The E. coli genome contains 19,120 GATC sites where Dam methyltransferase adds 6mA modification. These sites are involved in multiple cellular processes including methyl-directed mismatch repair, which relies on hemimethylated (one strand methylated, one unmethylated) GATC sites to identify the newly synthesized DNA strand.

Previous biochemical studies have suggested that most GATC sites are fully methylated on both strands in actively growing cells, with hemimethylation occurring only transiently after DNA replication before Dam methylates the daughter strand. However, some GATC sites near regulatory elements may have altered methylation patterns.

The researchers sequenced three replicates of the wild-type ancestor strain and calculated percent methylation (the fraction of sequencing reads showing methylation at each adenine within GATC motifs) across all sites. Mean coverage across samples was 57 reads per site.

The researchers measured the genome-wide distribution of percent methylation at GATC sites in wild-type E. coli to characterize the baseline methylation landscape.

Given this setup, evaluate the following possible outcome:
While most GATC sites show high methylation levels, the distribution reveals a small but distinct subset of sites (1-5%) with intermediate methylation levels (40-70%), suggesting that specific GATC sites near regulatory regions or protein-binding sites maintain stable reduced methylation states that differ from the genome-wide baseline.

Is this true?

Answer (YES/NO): NO